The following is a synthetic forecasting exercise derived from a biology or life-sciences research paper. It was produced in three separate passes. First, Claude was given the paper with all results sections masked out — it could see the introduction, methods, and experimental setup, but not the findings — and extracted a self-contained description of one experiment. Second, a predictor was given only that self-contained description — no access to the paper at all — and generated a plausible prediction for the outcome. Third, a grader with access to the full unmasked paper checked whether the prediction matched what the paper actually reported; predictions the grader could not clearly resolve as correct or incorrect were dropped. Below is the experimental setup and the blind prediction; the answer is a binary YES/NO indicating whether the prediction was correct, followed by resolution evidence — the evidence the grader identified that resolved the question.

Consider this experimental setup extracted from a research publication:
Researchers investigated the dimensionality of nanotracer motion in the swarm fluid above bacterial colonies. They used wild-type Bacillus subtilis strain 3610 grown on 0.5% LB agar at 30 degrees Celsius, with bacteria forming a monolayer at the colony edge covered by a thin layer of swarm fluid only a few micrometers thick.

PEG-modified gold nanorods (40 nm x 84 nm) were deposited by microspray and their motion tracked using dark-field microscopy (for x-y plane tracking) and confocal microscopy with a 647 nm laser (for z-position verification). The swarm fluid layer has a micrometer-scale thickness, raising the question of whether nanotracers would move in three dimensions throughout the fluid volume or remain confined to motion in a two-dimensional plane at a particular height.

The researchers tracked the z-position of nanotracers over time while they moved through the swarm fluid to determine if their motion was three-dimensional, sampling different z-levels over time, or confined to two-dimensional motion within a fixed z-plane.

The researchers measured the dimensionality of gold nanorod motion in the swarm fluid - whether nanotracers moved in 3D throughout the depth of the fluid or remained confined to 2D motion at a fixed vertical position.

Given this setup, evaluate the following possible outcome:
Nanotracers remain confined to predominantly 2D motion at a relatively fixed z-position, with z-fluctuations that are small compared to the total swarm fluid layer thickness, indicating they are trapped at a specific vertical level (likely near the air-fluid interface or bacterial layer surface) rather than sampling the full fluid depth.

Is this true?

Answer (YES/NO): YES